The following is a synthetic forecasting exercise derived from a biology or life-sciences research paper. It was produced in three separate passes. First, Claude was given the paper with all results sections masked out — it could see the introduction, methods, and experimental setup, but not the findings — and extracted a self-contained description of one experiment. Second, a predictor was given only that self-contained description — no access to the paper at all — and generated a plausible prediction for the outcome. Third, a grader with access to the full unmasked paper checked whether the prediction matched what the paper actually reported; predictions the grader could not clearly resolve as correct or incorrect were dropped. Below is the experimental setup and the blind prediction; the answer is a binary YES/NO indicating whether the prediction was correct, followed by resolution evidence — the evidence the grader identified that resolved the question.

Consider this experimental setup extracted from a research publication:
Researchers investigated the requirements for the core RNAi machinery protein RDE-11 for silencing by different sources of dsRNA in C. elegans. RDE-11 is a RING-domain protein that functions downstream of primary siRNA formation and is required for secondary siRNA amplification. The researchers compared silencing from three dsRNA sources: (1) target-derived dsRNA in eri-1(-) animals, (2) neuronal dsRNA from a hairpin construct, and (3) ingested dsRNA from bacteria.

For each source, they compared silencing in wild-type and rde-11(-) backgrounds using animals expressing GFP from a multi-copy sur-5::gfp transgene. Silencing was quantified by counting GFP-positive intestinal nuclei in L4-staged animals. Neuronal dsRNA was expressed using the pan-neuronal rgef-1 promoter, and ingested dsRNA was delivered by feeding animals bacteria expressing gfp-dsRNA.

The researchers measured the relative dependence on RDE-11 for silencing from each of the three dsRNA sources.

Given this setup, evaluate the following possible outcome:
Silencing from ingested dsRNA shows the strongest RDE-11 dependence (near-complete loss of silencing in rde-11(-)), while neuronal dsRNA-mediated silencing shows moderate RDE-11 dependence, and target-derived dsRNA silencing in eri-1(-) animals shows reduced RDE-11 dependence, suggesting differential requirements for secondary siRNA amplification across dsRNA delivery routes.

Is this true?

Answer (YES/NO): NO